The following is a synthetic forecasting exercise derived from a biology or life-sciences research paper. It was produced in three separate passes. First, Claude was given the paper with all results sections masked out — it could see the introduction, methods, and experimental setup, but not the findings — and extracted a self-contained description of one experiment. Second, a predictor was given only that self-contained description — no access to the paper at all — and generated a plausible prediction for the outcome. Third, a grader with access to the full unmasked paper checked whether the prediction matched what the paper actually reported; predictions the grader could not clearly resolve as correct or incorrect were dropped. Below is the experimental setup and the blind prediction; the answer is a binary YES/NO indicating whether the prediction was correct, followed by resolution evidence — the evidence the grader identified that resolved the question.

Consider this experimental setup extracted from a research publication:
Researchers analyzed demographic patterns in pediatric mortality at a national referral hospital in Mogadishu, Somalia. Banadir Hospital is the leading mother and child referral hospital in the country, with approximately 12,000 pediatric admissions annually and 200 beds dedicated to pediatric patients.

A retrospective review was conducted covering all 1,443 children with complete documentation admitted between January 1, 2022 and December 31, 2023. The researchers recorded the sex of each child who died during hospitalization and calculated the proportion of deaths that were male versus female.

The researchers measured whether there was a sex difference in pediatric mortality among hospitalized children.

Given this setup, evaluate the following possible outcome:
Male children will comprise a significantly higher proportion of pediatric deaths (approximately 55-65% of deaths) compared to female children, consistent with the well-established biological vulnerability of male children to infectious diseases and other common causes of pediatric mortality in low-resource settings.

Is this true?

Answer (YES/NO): YES